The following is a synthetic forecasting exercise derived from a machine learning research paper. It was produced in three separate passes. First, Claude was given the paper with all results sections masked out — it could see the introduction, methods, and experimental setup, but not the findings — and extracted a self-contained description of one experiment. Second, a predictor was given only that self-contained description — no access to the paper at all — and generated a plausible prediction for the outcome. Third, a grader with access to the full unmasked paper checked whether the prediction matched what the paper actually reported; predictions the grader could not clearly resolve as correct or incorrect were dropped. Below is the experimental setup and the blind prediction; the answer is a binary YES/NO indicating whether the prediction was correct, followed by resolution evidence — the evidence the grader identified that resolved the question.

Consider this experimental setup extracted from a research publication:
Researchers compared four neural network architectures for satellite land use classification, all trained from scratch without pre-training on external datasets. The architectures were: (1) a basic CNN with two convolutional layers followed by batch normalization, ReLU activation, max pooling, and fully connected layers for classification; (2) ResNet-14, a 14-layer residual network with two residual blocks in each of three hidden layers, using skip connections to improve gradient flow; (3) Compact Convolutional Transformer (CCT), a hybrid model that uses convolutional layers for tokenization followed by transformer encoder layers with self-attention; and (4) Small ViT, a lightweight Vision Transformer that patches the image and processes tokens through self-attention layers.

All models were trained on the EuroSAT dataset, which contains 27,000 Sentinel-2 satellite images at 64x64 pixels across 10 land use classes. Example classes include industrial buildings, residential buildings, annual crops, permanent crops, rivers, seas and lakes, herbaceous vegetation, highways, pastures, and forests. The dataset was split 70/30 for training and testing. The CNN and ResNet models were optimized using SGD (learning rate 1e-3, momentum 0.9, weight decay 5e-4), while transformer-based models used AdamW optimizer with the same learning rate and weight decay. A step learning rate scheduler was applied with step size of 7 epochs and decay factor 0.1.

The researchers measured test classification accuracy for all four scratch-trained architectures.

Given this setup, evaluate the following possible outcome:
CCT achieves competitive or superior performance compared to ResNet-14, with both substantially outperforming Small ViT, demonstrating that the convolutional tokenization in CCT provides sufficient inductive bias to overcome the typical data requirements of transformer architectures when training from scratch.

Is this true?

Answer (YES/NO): YES